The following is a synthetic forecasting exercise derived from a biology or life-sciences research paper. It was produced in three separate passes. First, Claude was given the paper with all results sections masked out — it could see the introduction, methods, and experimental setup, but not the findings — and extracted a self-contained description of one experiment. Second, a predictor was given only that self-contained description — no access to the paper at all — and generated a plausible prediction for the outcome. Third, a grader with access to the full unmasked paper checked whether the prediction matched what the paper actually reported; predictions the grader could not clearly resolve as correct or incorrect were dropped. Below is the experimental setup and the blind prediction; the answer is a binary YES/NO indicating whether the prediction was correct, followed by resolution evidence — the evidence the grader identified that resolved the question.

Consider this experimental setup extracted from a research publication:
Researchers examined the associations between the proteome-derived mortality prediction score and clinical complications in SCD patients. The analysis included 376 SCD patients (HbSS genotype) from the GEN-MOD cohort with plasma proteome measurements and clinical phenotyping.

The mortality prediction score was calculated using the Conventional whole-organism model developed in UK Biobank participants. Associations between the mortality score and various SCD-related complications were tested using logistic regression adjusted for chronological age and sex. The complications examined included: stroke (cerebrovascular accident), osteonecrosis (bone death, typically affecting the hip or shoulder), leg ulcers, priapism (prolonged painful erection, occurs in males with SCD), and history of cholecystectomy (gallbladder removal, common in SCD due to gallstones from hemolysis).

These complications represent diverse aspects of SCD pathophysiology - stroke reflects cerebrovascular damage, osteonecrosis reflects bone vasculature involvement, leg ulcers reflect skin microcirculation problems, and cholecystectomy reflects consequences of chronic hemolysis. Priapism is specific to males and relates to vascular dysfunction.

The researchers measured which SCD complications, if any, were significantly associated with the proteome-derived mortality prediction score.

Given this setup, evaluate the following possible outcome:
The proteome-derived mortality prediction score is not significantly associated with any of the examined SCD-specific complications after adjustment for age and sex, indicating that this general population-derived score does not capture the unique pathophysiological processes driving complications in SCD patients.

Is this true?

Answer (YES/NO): NO